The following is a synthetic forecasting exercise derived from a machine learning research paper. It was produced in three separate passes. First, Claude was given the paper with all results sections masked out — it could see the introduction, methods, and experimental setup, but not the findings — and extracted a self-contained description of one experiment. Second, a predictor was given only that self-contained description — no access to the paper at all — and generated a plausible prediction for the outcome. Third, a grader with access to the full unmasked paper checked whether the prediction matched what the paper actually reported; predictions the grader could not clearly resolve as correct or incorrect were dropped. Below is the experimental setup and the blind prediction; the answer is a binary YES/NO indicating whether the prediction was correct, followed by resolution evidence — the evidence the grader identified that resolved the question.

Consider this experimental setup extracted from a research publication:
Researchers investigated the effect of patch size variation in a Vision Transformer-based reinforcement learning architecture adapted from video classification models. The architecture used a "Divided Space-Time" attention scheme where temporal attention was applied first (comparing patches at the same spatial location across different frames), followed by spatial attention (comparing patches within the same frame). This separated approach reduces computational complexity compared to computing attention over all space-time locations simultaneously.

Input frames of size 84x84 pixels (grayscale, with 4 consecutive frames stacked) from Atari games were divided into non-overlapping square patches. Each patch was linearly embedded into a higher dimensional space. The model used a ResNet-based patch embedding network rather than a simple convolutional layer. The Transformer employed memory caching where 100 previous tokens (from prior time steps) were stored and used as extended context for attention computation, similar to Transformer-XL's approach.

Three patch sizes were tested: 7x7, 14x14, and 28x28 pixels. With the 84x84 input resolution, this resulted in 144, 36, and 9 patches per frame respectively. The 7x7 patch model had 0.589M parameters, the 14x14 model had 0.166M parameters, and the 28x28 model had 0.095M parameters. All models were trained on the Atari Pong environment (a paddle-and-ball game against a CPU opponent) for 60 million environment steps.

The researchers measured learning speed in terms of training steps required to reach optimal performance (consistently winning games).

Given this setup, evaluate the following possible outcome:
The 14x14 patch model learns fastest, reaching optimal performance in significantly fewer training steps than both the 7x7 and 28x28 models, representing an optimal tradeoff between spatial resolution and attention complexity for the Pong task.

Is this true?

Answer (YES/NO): NO